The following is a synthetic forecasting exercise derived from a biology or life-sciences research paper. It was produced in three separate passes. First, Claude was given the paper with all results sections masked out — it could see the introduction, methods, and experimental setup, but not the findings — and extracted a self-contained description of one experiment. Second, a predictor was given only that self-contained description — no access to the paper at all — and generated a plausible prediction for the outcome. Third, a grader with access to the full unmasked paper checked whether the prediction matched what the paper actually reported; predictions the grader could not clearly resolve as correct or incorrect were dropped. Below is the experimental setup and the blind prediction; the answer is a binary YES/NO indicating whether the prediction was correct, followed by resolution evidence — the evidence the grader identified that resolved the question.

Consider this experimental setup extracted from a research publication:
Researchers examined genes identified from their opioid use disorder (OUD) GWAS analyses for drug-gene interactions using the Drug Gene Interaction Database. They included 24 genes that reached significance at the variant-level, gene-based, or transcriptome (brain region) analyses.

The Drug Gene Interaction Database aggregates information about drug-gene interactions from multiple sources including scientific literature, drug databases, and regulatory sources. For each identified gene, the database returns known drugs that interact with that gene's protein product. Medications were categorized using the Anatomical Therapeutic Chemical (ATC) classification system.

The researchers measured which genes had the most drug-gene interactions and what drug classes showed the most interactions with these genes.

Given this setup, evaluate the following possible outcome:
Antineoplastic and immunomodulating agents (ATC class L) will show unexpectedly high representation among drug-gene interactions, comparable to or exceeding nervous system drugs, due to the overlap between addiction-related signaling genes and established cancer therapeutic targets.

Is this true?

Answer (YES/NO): NO